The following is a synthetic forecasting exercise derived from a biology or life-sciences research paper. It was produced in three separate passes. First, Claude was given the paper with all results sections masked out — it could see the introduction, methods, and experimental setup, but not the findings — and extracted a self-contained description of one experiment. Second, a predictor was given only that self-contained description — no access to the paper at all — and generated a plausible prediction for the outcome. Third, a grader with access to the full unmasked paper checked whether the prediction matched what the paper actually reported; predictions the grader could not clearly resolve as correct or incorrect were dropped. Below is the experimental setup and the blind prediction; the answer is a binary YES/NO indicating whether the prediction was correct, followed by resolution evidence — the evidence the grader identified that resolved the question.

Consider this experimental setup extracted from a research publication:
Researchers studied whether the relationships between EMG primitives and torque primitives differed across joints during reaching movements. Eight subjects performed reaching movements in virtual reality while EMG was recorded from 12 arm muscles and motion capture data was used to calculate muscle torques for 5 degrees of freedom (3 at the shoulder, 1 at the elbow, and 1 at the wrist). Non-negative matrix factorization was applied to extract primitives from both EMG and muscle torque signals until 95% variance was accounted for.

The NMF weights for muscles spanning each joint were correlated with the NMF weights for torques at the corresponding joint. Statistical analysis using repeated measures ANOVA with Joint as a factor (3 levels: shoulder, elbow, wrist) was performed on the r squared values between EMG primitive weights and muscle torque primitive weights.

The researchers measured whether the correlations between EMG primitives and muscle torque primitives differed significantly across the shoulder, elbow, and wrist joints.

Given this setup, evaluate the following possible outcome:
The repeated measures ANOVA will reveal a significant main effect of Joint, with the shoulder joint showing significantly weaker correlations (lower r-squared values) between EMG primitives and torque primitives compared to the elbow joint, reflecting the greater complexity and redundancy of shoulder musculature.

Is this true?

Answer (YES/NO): NO